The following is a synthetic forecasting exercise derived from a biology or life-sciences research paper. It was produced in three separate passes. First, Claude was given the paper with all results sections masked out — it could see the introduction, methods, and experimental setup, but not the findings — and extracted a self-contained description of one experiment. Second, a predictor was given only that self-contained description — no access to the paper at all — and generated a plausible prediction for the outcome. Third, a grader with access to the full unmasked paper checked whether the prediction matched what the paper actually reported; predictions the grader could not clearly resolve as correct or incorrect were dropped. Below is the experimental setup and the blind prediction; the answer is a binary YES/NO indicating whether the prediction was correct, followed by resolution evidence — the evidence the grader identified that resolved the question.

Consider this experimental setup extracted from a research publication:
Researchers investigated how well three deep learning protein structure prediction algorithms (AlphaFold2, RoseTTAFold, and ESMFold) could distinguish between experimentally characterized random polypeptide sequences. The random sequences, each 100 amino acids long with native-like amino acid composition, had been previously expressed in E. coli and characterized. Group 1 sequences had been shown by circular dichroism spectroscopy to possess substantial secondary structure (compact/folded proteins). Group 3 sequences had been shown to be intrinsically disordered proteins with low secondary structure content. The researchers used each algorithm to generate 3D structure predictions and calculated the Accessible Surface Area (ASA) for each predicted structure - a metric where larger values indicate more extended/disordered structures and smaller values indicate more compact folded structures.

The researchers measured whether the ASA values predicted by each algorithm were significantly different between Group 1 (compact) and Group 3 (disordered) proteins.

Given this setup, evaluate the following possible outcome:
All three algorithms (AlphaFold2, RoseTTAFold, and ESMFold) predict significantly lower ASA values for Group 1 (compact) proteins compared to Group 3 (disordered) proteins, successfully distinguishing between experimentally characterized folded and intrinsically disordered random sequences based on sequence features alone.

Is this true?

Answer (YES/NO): YES